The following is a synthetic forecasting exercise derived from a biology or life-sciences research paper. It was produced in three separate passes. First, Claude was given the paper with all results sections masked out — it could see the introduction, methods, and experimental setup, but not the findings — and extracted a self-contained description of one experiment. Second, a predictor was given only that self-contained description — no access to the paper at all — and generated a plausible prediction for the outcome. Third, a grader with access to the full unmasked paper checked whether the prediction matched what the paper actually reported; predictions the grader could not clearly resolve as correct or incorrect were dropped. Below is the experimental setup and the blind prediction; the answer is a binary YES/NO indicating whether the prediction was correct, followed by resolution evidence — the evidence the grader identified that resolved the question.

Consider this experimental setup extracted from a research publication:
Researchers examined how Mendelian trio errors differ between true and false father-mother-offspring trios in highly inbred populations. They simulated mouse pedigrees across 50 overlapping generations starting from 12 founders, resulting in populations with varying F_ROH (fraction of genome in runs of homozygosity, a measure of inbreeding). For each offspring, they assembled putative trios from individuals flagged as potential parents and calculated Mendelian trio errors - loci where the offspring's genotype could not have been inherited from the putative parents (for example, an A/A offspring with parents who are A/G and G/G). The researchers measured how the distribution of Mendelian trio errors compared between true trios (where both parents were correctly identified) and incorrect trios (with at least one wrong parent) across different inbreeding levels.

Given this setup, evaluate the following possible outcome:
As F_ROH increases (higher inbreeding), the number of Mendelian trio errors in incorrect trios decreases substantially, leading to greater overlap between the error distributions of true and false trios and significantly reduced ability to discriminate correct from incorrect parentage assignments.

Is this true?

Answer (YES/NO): NO